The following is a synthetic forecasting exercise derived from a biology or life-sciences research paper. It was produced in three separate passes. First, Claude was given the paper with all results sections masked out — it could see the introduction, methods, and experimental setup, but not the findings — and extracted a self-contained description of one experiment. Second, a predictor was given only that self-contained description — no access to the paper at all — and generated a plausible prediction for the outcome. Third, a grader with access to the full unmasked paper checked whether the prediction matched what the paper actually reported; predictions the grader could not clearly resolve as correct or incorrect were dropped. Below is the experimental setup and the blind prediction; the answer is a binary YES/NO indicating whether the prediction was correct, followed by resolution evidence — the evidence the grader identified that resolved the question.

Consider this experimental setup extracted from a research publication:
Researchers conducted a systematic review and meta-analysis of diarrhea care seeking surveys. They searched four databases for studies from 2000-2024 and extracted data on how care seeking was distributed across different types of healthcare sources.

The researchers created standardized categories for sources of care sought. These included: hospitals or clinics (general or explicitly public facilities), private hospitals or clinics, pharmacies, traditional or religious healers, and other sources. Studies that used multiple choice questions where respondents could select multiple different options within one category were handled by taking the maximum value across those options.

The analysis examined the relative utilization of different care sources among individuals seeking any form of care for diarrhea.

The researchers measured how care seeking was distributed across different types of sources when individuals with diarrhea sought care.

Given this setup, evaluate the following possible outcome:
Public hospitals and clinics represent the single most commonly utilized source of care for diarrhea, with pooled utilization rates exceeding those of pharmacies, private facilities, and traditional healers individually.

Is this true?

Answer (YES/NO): YES